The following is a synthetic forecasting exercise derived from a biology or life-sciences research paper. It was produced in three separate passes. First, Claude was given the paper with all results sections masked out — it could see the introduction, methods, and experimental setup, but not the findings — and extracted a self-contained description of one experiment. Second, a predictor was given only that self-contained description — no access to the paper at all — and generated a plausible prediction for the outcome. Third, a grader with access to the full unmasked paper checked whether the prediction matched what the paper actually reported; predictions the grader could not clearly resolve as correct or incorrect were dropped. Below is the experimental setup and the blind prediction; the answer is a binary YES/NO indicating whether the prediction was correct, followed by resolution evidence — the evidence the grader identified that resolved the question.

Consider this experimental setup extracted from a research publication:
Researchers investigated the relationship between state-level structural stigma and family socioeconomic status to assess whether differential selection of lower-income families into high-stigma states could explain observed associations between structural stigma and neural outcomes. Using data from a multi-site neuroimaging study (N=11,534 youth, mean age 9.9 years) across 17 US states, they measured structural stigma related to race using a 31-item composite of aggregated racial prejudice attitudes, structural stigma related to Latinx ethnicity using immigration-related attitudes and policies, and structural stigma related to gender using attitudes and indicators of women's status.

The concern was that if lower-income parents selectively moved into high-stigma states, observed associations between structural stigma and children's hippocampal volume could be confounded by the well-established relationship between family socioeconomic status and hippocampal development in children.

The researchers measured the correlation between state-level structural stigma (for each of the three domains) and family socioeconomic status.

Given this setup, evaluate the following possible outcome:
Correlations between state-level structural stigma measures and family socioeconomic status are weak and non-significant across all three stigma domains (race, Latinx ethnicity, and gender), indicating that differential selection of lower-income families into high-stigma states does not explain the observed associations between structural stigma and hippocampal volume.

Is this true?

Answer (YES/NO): YES